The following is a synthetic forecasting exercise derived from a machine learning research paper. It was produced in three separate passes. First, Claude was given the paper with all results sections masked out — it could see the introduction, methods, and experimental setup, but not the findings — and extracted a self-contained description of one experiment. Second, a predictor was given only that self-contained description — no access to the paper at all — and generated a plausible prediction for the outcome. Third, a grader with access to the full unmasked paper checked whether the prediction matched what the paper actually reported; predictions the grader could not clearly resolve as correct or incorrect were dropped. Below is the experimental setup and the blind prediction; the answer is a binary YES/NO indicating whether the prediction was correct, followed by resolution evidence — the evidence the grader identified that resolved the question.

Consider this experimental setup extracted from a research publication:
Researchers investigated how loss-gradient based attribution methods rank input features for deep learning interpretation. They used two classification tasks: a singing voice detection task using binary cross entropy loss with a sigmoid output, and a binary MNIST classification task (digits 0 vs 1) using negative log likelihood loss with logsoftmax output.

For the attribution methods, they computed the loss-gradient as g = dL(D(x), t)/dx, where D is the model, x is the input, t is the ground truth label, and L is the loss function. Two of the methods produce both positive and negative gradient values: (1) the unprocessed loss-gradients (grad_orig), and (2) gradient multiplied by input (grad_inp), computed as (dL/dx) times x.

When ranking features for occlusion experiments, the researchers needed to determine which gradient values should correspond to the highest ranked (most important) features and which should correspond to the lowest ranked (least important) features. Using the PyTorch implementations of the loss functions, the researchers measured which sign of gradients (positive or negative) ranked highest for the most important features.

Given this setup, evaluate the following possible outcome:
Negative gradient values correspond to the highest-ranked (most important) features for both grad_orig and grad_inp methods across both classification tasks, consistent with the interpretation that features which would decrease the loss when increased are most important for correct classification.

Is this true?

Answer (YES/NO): YES